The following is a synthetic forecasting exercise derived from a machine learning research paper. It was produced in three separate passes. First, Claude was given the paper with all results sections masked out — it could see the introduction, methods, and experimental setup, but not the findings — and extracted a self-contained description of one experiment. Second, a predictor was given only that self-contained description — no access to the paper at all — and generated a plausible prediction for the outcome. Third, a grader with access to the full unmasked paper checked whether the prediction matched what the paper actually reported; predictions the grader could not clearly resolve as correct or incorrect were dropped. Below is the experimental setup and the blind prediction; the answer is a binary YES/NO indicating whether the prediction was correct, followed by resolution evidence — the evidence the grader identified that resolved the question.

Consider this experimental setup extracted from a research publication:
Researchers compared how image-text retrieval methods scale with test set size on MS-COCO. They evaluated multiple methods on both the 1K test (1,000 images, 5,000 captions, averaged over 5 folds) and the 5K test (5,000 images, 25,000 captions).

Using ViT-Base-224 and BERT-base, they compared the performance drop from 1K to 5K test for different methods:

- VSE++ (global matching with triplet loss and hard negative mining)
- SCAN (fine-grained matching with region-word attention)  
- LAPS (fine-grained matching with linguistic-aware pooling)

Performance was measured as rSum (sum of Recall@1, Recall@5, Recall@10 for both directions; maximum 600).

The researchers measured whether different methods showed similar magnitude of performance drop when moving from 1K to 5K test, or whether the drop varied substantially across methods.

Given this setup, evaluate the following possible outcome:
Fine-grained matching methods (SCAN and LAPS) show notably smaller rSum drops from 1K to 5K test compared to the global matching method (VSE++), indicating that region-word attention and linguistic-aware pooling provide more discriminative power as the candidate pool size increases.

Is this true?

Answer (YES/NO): NO